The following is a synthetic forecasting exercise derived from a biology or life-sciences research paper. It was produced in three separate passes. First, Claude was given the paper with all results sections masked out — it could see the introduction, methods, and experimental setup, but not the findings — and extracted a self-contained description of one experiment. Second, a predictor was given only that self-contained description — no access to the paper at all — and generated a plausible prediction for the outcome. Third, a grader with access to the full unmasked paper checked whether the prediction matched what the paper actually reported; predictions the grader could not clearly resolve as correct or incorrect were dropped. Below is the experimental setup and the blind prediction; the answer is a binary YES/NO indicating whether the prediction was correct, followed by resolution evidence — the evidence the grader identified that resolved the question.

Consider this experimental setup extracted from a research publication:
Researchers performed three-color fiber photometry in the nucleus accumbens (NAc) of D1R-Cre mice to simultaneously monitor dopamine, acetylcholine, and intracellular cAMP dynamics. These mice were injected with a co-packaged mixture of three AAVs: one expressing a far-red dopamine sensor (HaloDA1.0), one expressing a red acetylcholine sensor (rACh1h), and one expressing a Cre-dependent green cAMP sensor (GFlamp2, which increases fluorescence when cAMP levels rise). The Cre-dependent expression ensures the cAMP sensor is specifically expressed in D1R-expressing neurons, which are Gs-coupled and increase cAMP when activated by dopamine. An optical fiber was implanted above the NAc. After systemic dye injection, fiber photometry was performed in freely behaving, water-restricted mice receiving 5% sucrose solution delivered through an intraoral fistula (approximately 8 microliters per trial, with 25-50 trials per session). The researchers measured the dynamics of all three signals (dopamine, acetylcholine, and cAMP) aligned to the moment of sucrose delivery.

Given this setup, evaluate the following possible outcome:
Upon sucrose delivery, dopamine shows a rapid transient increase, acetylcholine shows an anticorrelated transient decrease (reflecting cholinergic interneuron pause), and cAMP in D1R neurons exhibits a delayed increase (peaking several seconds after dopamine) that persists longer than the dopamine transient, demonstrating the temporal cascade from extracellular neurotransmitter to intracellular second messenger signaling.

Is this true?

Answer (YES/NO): NO